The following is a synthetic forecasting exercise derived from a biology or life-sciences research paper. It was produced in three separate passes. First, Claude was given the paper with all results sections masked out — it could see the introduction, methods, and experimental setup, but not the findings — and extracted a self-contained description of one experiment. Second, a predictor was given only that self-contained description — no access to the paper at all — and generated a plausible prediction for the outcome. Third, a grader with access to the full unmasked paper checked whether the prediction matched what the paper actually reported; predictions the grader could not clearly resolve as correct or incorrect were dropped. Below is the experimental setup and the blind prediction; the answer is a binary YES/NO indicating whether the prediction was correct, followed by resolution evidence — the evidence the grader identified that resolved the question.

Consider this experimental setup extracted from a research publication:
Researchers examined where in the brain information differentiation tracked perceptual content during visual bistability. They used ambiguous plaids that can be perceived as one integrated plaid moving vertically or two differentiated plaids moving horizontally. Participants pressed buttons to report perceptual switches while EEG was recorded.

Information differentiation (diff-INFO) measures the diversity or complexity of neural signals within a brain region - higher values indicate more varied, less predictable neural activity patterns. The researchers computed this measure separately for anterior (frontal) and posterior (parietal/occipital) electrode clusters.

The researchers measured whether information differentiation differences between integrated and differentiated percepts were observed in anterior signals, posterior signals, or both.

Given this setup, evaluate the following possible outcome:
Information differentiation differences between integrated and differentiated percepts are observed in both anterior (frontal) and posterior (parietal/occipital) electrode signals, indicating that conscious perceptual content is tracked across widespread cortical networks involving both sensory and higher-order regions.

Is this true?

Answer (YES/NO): NO